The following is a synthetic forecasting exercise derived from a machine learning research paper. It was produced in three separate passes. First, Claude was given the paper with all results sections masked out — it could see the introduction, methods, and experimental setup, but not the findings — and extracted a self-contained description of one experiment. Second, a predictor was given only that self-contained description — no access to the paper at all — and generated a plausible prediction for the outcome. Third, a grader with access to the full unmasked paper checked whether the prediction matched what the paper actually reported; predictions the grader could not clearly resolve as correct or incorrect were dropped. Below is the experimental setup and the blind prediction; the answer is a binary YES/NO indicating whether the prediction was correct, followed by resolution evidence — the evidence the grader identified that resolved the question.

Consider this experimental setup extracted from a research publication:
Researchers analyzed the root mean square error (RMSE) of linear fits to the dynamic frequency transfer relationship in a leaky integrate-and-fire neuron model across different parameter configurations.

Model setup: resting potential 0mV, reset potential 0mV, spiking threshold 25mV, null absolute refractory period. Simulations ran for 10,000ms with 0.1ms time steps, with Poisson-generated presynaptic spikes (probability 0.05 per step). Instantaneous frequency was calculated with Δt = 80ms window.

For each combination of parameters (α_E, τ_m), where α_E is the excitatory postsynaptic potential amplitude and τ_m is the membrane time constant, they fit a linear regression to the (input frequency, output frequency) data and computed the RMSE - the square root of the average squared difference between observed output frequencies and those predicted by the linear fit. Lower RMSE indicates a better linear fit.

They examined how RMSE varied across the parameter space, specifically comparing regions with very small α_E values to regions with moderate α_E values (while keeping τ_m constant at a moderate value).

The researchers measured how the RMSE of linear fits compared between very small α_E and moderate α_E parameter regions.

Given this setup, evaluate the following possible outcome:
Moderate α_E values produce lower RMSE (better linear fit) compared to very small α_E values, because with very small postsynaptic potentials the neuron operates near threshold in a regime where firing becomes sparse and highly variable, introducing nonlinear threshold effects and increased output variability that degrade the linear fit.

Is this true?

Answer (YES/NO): YES